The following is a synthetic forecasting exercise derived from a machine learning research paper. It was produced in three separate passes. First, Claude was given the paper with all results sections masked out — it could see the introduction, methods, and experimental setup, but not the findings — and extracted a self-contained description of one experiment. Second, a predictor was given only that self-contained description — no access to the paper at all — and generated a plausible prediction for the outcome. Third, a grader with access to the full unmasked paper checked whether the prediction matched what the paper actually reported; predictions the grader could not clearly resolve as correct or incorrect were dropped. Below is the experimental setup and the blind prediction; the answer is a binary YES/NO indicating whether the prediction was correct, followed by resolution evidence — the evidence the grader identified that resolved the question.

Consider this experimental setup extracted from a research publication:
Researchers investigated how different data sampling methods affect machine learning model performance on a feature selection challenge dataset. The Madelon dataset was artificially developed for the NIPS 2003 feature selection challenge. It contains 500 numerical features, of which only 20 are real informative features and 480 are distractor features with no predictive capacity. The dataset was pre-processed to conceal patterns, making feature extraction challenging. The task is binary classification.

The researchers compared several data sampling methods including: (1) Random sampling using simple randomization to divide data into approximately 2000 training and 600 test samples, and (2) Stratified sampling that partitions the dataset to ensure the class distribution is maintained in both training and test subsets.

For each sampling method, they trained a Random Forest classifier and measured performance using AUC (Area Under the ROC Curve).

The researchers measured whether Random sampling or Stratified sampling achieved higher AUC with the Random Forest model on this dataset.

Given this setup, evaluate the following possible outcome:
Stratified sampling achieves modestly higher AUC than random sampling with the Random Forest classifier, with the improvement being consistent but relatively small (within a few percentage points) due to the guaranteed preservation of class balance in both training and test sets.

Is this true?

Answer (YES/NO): NO